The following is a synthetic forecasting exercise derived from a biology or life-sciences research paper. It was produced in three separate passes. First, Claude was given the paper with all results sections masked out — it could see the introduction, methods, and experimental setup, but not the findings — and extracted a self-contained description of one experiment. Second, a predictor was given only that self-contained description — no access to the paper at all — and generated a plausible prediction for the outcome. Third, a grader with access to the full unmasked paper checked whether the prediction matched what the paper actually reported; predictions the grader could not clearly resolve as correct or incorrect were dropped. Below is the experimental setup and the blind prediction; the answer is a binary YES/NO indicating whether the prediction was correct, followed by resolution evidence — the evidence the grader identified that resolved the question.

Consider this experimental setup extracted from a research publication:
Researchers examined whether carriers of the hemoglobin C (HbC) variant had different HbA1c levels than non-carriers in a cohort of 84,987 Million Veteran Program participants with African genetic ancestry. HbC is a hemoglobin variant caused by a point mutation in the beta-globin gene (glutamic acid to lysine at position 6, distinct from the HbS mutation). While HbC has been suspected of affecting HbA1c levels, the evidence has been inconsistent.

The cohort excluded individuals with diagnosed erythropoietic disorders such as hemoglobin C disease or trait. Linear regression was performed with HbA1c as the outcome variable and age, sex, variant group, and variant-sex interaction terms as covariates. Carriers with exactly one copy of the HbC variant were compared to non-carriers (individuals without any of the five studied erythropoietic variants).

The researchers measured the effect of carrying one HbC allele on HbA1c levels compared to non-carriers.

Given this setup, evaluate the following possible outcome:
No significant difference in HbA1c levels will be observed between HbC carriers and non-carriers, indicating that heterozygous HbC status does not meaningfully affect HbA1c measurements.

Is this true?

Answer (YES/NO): NO